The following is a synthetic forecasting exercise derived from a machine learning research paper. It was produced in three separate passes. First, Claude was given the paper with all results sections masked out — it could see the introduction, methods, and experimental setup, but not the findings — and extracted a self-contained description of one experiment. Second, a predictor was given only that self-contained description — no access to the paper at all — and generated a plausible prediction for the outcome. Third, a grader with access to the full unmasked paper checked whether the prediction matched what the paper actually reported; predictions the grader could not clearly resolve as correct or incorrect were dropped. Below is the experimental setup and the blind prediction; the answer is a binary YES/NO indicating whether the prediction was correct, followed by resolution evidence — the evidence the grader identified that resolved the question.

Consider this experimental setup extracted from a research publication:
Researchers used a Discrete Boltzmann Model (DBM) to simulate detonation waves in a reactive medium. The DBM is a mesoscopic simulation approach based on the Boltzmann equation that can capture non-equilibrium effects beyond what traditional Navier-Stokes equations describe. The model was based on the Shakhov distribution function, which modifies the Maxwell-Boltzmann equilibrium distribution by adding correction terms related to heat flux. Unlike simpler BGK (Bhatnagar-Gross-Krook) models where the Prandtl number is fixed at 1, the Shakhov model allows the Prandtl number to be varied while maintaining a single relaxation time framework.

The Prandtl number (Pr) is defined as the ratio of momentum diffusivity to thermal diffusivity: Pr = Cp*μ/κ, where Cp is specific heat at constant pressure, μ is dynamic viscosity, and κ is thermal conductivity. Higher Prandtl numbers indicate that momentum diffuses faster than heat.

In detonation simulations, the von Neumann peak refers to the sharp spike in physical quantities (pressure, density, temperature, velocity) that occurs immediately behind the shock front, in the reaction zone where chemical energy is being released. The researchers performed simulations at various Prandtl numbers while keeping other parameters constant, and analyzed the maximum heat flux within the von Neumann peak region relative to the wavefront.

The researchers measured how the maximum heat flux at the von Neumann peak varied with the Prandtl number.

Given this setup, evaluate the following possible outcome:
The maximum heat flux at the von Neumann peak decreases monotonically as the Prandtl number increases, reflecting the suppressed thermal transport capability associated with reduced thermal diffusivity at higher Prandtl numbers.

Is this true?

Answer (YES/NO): YES